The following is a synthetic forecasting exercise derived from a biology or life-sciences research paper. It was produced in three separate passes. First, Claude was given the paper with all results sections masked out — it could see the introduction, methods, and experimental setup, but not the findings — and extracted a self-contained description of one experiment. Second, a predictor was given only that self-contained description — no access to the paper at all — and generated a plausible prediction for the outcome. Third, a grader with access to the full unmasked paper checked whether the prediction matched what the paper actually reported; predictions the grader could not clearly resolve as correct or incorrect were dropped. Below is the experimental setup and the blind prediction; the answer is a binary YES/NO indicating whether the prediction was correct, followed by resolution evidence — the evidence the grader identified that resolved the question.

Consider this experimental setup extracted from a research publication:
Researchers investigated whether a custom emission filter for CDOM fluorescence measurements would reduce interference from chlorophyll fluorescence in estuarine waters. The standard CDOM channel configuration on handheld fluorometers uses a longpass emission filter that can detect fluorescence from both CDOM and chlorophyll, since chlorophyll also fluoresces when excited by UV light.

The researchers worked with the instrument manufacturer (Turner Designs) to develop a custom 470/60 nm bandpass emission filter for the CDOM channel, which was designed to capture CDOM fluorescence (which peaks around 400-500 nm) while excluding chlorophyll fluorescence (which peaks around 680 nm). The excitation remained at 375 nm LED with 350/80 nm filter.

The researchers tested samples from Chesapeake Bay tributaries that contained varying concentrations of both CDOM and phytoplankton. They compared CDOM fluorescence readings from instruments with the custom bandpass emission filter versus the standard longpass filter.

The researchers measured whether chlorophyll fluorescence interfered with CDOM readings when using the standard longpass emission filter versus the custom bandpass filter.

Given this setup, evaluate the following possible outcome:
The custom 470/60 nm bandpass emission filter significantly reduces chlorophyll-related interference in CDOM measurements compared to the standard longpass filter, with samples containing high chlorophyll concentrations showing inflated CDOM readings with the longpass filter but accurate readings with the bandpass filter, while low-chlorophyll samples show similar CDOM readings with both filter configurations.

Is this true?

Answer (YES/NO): NO